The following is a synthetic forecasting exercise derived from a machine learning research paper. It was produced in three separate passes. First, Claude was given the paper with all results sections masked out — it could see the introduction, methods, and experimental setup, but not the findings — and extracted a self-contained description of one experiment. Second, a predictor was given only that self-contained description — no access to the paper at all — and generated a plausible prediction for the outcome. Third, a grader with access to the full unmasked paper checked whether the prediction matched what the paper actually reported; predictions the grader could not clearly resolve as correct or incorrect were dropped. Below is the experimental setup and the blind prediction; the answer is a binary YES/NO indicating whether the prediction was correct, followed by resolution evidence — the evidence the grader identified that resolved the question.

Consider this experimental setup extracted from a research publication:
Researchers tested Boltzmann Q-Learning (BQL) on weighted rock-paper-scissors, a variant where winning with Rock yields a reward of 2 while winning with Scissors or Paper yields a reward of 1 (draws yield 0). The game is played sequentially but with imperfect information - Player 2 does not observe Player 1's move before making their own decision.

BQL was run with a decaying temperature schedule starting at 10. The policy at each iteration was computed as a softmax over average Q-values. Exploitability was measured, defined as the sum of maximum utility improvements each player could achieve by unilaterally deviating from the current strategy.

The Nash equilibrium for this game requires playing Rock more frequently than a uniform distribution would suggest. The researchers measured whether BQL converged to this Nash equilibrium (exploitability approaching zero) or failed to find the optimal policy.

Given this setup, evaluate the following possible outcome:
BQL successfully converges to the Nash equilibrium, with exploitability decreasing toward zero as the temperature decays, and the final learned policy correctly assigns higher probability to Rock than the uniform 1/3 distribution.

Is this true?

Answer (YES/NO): NO